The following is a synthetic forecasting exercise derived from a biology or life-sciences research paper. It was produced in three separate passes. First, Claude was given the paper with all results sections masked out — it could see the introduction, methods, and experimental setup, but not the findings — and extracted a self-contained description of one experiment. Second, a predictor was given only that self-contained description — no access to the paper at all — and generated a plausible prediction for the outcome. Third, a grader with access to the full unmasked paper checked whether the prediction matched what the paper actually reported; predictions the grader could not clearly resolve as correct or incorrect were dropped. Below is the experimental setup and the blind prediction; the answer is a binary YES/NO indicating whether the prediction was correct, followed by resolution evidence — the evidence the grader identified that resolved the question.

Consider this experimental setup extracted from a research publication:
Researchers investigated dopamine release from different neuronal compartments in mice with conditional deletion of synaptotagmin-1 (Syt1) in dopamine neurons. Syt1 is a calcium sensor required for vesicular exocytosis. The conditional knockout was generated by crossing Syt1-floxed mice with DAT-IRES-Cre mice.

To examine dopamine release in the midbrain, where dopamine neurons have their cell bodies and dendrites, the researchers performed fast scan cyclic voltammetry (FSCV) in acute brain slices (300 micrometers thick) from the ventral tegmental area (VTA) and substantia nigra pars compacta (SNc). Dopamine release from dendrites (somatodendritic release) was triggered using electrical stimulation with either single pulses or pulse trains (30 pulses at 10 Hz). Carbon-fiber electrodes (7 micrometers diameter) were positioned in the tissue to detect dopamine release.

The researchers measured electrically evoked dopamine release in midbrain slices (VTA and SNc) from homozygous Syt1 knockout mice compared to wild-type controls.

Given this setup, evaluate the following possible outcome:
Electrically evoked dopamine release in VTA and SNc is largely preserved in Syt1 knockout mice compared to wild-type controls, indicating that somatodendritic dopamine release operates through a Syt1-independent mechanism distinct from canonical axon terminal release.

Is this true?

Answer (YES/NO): NO